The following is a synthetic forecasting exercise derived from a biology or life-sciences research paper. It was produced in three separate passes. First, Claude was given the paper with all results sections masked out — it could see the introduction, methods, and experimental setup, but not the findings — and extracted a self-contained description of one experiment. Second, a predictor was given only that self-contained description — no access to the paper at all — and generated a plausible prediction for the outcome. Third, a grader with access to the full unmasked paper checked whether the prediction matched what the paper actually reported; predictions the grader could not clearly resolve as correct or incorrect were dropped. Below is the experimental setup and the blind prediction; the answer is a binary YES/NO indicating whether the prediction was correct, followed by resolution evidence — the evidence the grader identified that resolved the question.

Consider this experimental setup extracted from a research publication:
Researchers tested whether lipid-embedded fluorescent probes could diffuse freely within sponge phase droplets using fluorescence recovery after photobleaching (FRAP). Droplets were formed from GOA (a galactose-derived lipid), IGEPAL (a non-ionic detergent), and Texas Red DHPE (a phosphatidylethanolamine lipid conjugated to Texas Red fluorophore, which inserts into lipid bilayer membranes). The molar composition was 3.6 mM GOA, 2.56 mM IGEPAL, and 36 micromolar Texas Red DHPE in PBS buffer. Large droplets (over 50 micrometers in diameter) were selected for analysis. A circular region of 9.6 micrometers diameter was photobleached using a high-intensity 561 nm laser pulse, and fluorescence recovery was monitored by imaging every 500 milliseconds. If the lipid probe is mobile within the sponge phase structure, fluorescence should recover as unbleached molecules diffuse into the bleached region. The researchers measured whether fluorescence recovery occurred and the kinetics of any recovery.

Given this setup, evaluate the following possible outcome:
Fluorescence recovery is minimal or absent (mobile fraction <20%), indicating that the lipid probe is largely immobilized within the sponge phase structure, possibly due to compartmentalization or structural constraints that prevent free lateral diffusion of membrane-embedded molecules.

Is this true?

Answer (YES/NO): NO